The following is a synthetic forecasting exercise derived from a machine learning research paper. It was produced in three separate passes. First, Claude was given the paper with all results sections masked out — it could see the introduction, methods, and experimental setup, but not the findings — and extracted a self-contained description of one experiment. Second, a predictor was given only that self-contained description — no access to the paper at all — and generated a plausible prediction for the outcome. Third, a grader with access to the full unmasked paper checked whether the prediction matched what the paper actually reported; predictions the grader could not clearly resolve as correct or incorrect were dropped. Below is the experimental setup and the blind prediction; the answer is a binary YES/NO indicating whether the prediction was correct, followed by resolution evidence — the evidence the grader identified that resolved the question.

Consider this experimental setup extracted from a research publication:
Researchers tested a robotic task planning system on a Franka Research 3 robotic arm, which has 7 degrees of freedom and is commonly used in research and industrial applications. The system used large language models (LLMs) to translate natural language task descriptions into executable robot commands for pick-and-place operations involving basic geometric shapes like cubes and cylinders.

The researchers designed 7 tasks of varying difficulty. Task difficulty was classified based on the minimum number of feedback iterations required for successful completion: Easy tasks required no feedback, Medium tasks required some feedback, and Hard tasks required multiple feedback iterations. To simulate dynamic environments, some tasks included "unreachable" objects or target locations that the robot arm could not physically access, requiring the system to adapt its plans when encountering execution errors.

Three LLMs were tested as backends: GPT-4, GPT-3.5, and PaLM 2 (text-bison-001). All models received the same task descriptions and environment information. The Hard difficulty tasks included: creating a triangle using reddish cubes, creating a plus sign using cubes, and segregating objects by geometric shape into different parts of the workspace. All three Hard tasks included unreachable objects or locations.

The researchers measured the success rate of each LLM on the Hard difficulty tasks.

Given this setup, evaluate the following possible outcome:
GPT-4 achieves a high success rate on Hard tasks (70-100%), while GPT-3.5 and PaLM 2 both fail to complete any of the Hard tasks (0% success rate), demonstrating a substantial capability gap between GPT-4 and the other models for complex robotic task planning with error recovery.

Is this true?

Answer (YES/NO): YES